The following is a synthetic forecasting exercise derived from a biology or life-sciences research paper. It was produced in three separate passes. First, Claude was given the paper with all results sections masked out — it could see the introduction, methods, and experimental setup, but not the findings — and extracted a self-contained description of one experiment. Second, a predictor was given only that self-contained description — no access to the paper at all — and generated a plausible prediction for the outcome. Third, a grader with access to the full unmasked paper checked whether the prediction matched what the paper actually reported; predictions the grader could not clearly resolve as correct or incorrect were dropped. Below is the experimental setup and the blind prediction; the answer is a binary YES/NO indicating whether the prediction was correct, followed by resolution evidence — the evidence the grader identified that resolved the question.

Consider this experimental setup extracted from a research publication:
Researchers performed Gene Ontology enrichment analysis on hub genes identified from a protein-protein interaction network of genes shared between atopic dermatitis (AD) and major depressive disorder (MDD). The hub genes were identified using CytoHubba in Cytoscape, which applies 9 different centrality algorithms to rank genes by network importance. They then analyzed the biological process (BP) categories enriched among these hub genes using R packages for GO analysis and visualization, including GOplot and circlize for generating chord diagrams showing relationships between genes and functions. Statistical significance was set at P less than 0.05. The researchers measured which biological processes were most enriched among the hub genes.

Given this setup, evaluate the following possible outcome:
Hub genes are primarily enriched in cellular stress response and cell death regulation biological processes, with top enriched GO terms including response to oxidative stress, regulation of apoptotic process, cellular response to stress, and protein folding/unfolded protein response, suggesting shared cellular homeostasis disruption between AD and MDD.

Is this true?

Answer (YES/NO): NO